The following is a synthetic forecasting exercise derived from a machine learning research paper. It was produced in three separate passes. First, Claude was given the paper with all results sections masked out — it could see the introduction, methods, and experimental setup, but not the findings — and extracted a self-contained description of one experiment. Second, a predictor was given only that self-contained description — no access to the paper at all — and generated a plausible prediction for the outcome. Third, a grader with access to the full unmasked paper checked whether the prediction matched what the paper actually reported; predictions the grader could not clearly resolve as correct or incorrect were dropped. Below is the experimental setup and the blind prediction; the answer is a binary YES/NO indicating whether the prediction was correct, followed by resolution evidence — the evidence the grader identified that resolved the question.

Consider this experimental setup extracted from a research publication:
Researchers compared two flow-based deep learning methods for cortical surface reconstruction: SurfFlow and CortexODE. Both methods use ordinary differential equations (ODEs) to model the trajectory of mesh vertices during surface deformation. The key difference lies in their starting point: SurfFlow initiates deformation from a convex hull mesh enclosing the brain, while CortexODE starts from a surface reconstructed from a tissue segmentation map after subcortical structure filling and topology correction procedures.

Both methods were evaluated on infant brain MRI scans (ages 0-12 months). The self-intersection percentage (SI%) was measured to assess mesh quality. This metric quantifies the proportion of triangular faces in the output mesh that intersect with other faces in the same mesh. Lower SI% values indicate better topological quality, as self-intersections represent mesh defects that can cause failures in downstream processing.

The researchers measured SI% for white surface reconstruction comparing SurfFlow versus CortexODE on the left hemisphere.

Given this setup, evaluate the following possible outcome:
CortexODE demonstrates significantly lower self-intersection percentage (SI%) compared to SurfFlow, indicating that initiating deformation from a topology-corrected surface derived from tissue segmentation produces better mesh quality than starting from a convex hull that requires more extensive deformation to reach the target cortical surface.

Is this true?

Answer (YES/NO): YES